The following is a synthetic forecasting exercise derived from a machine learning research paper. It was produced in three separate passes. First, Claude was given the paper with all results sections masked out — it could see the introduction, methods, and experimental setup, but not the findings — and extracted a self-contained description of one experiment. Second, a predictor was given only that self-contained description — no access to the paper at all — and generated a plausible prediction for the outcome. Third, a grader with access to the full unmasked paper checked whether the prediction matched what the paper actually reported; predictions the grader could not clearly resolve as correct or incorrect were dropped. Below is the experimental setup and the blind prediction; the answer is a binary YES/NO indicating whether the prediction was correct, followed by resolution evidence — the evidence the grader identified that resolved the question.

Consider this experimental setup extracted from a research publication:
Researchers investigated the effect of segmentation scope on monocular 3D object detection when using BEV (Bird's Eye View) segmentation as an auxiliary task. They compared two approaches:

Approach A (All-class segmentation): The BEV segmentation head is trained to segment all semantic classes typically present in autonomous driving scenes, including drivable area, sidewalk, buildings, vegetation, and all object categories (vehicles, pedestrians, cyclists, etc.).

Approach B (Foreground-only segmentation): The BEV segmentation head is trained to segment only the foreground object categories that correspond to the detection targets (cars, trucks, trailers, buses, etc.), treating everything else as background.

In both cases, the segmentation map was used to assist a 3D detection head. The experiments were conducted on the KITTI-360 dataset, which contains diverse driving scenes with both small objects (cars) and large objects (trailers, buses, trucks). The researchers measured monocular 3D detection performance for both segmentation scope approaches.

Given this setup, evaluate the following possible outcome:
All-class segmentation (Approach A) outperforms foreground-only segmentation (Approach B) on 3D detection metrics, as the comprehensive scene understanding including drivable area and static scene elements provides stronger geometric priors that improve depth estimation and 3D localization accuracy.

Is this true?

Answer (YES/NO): NO